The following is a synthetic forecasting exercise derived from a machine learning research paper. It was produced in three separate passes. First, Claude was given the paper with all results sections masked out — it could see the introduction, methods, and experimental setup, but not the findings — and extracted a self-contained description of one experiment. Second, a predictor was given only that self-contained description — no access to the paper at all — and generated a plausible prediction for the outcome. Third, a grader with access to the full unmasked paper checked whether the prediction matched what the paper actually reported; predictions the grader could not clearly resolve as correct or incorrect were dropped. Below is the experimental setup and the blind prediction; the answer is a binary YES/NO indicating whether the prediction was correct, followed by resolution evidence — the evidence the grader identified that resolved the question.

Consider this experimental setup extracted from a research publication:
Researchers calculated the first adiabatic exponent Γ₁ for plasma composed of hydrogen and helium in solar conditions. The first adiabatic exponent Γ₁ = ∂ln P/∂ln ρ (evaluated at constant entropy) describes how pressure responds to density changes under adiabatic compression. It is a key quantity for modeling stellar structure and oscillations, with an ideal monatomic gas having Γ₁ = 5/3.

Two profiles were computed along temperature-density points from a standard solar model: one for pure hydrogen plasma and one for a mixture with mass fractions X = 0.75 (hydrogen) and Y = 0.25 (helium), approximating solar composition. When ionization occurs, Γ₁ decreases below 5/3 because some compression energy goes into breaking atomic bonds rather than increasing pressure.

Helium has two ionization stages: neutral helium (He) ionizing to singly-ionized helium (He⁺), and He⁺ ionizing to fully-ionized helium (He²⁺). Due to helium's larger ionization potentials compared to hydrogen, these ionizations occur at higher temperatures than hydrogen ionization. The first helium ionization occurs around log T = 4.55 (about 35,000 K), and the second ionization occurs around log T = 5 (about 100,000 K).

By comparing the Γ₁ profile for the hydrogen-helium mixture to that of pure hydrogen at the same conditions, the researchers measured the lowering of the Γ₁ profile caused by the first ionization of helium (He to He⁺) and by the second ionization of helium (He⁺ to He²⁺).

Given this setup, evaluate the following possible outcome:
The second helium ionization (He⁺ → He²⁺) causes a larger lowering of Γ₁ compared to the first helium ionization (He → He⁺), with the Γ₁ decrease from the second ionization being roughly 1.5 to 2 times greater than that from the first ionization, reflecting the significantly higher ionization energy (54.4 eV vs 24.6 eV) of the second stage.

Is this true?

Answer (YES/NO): YES